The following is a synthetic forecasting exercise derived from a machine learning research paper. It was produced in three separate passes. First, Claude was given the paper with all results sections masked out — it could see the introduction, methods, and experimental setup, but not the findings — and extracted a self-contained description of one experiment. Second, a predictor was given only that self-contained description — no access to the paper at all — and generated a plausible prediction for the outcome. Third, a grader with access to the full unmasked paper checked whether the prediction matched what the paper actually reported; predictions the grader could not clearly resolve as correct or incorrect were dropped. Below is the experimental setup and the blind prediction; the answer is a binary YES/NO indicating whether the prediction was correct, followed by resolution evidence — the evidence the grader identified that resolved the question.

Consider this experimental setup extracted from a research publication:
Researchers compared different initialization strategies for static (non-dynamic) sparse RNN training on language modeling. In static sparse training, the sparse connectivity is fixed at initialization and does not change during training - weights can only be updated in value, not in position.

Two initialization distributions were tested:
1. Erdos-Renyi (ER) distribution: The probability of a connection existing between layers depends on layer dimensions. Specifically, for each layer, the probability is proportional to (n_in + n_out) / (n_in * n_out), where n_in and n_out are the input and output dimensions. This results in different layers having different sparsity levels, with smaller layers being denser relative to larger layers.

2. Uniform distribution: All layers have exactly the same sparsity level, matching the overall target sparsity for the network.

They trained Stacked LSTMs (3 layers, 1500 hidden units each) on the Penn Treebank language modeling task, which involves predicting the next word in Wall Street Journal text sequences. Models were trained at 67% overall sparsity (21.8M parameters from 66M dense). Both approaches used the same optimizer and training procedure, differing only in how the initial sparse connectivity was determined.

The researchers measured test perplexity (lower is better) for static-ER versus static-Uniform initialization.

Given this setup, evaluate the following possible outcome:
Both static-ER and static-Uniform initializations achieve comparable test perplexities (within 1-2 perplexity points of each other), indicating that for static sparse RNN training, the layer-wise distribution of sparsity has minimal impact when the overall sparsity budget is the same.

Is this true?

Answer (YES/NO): NO